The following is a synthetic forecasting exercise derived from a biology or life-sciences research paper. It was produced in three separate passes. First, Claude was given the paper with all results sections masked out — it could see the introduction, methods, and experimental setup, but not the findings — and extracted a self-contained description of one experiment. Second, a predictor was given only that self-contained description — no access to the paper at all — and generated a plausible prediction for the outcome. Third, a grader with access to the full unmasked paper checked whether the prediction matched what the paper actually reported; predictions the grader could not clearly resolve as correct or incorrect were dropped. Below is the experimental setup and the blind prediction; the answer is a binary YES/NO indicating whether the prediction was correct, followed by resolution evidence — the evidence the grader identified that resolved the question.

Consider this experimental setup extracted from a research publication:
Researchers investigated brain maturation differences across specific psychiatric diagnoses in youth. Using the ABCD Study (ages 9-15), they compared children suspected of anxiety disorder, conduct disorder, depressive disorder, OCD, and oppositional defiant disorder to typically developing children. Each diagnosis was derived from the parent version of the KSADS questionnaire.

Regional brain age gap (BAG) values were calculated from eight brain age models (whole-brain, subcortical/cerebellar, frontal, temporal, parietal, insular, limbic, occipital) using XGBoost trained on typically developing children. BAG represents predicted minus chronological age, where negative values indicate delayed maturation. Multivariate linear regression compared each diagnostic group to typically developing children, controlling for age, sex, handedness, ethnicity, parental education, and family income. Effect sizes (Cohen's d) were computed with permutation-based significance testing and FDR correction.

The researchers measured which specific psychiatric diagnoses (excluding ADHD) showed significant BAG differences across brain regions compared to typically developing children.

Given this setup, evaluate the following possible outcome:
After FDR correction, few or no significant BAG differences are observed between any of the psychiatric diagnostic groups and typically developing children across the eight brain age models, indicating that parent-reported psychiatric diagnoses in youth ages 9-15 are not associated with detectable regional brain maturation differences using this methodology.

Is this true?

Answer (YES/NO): YES